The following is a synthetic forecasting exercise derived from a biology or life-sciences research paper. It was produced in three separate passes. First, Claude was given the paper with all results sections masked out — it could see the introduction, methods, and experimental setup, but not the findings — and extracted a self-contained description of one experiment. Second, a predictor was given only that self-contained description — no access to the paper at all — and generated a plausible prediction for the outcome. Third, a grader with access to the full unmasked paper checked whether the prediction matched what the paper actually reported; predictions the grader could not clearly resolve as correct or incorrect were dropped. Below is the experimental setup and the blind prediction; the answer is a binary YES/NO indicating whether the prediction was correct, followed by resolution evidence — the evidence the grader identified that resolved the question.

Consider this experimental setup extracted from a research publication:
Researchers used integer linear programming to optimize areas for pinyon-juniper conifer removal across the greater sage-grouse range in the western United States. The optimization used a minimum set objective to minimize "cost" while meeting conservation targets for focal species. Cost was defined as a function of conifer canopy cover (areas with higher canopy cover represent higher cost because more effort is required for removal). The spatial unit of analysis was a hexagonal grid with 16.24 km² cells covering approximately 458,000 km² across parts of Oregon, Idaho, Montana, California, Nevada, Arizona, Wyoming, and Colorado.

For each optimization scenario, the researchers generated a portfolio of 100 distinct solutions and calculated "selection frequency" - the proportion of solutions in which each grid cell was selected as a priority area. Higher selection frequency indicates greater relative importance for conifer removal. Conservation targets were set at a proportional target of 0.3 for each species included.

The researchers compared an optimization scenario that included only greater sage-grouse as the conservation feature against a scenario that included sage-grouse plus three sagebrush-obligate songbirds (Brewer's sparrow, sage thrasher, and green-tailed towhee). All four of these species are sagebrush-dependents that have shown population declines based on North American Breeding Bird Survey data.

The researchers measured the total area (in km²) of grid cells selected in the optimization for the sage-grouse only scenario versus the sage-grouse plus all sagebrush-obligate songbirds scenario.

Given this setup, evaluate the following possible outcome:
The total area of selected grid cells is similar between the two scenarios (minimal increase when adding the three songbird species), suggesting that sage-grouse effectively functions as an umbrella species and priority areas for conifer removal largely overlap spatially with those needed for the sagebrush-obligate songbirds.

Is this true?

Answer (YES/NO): NO